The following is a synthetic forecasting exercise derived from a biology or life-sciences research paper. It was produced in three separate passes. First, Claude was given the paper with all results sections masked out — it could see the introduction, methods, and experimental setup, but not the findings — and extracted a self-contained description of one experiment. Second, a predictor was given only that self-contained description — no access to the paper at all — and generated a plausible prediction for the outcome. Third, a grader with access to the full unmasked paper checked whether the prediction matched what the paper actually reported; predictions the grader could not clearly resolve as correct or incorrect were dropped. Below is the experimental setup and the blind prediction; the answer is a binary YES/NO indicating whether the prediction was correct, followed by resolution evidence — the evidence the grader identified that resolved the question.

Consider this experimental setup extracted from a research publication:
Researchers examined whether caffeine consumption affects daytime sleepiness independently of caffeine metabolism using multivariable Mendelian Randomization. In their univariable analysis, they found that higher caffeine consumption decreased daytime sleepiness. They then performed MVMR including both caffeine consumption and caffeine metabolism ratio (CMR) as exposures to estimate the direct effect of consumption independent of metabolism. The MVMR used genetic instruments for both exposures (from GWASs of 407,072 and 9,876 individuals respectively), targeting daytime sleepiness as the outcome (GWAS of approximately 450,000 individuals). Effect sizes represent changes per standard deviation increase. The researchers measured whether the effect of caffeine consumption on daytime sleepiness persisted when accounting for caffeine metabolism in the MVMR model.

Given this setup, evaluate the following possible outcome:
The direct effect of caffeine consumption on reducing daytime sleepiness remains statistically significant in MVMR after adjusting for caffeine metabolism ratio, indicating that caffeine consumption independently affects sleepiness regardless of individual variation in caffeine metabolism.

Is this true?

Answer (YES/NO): YES